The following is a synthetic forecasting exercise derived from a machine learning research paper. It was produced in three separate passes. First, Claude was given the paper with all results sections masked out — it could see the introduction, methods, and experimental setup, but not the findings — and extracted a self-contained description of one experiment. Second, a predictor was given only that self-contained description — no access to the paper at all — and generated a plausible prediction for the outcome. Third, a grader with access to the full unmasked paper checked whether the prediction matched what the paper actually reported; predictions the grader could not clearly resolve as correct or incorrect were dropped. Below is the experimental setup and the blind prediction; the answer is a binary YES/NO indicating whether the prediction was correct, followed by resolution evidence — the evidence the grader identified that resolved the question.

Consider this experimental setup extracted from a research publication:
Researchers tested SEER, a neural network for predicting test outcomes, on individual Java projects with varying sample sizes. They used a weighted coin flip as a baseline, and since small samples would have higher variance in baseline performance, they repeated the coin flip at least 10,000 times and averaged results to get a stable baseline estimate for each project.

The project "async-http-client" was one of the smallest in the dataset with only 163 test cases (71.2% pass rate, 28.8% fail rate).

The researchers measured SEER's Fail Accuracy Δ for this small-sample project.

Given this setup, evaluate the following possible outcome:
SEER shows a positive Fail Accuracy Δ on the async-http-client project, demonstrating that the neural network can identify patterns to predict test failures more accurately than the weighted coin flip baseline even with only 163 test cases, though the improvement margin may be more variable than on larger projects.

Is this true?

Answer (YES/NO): NO